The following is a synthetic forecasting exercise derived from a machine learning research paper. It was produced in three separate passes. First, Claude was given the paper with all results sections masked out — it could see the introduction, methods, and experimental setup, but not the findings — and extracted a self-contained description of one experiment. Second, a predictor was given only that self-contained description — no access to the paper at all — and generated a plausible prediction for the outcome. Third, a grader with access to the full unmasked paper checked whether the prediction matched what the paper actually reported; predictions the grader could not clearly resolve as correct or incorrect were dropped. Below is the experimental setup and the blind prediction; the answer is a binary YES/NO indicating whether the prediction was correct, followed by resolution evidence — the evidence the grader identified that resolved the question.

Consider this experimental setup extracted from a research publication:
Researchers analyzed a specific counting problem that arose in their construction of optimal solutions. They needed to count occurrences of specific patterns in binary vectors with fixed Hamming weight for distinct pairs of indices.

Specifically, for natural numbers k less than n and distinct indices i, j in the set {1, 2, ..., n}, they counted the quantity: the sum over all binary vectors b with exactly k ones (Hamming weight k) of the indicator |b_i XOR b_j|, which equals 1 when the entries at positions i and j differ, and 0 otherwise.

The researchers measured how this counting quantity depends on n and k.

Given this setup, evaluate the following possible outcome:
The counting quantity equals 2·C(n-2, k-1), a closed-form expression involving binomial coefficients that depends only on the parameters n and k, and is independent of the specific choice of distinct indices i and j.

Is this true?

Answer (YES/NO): YES